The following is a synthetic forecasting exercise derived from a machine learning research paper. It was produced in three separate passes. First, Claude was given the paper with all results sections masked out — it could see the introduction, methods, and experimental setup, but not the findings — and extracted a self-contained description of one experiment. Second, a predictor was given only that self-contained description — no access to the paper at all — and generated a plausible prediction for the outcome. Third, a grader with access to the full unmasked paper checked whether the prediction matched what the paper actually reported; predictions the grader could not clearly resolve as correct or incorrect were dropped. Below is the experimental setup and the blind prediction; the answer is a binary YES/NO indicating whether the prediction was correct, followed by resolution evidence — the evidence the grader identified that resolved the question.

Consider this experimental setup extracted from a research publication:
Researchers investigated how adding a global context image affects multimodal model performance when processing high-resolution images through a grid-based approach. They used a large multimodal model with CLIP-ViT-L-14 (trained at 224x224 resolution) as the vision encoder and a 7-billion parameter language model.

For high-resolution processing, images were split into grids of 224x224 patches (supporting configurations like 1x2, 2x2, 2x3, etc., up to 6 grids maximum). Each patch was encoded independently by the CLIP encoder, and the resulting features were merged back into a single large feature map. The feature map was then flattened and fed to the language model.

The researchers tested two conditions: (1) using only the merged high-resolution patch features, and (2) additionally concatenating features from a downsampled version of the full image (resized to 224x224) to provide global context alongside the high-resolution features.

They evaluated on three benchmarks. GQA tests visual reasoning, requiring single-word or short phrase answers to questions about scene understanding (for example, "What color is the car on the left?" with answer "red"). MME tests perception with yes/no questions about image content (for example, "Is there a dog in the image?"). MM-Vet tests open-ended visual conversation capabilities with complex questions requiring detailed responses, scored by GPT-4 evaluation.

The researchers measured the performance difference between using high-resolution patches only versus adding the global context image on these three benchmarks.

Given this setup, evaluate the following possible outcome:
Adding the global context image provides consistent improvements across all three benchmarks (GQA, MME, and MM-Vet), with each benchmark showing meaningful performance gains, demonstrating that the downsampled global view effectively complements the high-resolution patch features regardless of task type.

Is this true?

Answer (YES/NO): YES